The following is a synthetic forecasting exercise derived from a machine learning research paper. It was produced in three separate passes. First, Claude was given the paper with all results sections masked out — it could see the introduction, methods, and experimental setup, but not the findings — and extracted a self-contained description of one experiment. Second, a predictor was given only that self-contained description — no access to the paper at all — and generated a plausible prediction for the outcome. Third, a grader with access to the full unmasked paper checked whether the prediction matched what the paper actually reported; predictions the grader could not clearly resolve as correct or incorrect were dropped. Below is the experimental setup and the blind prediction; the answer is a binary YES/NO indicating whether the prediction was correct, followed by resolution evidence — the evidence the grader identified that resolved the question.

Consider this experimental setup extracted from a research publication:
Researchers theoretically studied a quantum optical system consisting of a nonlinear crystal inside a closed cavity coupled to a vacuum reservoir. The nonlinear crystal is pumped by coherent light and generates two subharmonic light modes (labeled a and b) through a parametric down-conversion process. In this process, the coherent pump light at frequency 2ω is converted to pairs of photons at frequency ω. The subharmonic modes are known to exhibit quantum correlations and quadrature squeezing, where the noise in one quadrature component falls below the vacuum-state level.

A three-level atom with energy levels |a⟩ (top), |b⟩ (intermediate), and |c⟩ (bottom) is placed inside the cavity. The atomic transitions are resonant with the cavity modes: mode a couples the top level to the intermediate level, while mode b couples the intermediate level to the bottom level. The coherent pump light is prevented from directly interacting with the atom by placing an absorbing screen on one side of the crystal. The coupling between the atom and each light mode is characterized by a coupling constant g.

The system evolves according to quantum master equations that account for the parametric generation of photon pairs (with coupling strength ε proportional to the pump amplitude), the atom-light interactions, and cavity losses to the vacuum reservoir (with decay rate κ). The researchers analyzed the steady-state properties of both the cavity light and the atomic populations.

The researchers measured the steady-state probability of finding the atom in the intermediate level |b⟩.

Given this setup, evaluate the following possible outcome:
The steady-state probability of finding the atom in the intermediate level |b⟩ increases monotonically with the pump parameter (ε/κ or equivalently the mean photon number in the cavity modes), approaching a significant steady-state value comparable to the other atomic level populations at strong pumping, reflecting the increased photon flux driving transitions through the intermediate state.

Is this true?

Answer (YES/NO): NO